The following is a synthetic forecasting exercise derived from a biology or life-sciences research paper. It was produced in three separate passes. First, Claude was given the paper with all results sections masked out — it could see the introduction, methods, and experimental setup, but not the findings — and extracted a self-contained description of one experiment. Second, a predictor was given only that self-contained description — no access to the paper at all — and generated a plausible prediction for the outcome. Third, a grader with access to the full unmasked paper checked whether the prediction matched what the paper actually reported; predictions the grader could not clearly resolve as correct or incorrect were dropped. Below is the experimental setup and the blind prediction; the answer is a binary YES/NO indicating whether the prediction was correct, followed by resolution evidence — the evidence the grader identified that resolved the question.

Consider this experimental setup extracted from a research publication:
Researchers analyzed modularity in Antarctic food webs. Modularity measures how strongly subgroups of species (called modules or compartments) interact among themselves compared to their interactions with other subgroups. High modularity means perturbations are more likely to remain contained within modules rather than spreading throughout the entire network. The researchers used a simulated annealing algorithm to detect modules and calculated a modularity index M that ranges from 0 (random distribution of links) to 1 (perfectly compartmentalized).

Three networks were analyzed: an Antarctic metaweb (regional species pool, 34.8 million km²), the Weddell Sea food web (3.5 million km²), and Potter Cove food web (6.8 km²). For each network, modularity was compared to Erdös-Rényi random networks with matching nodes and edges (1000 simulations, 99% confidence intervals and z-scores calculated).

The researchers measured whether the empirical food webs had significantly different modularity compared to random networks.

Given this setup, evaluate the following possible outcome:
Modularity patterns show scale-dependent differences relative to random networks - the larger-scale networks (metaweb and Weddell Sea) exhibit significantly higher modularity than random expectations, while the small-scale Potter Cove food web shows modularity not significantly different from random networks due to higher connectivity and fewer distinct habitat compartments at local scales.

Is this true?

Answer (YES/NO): YES